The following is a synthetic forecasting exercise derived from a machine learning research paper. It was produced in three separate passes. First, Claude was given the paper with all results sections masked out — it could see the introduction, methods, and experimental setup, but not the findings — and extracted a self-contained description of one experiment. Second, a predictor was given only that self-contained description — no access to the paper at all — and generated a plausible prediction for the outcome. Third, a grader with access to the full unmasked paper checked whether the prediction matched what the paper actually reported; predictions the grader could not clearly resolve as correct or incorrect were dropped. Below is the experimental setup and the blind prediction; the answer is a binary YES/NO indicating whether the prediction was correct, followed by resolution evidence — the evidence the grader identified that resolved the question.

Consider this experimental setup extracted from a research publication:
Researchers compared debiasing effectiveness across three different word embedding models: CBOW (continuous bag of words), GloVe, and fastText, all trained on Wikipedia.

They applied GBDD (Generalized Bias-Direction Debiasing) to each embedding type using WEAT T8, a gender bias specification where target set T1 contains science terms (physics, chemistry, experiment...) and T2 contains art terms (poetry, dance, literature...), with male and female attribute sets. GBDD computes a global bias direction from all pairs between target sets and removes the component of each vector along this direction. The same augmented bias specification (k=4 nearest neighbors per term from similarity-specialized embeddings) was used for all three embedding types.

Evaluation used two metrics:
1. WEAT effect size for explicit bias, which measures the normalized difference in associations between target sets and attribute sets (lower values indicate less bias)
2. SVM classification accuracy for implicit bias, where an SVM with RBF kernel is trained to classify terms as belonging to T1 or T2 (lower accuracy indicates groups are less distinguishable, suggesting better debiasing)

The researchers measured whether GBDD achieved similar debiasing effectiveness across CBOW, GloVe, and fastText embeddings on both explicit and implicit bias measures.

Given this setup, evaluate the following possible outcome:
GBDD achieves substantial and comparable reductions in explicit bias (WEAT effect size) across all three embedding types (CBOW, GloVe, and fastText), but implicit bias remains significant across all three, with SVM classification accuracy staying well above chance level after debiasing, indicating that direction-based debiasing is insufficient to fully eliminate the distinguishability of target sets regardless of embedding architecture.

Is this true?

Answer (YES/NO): NO